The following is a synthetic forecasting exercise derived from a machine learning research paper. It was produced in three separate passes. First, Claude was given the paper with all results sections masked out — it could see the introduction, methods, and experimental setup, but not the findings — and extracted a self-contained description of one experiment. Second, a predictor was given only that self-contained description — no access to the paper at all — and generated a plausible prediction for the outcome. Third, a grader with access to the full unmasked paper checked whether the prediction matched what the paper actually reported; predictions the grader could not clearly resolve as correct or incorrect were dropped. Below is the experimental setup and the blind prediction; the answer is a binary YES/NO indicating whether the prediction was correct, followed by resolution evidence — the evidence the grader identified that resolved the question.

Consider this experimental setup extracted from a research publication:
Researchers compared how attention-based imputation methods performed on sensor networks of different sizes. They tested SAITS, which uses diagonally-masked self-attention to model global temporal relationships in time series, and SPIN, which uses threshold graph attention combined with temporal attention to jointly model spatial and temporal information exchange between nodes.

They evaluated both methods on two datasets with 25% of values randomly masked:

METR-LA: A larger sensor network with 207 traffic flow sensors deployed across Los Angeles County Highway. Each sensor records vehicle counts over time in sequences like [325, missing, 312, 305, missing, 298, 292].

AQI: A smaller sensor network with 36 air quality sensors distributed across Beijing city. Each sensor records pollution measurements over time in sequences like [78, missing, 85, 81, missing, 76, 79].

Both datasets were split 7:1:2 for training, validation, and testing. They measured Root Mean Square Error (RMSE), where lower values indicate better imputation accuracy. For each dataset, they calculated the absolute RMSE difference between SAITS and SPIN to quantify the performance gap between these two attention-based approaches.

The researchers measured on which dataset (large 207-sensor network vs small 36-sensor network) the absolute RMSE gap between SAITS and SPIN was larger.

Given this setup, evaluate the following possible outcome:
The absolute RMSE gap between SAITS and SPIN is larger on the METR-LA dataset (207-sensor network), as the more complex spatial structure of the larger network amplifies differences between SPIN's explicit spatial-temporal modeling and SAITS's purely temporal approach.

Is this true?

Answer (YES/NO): NO